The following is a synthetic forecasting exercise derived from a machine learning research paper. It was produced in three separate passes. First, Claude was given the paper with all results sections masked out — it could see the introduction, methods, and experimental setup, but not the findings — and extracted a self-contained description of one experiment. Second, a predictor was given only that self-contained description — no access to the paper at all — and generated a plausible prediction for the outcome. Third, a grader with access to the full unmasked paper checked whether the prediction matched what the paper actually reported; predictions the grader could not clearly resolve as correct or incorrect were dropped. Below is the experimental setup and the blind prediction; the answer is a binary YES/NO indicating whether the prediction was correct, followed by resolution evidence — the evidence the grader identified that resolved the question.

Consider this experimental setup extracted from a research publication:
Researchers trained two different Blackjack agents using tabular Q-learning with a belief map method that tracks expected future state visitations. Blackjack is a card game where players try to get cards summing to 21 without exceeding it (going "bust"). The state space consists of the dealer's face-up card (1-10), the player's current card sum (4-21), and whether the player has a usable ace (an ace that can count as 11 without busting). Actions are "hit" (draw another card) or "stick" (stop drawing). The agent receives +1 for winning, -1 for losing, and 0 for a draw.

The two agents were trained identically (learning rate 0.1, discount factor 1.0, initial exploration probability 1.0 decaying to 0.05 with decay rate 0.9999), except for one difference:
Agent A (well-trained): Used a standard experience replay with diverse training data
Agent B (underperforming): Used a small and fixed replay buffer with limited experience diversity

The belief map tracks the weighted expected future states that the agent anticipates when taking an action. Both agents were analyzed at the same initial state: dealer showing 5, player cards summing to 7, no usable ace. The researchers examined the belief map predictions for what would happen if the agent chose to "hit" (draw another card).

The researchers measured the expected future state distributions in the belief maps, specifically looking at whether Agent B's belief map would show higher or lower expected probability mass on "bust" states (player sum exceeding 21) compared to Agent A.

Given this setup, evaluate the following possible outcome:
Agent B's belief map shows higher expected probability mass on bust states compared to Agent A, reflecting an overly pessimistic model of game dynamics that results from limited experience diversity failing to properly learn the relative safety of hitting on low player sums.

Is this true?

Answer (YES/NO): YES